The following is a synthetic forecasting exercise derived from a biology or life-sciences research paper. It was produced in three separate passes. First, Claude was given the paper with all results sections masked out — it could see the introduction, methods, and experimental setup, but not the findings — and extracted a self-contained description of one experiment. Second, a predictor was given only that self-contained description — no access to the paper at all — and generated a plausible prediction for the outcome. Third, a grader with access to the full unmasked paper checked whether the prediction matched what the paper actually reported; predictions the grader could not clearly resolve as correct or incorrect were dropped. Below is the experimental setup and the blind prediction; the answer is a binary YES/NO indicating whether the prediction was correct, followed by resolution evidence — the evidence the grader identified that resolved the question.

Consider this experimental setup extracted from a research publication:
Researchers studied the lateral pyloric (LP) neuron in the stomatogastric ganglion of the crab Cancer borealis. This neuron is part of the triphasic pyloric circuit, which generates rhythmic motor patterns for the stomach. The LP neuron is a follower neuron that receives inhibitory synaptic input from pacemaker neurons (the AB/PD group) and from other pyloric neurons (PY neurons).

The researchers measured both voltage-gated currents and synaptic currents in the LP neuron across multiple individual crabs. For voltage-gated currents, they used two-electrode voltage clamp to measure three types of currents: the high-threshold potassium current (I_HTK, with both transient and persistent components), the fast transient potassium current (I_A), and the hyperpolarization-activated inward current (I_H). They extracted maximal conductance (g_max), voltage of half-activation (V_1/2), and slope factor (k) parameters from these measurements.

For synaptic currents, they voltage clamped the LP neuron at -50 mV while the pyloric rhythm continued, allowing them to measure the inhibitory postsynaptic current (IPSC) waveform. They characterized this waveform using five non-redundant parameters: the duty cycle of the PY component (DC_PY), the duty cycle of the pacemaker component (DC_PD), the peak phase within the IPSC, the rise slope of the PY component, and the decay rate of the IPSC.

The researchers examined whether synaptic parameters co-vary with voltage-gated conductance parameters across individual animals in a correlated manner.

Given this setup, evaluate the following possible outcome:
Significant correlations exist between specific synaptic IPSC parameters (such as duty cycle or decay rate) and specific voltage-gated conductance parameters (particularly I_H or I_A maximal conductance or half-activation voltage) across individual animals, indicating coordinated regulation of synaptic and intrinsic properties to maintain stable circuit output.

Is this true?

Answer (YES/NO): NO